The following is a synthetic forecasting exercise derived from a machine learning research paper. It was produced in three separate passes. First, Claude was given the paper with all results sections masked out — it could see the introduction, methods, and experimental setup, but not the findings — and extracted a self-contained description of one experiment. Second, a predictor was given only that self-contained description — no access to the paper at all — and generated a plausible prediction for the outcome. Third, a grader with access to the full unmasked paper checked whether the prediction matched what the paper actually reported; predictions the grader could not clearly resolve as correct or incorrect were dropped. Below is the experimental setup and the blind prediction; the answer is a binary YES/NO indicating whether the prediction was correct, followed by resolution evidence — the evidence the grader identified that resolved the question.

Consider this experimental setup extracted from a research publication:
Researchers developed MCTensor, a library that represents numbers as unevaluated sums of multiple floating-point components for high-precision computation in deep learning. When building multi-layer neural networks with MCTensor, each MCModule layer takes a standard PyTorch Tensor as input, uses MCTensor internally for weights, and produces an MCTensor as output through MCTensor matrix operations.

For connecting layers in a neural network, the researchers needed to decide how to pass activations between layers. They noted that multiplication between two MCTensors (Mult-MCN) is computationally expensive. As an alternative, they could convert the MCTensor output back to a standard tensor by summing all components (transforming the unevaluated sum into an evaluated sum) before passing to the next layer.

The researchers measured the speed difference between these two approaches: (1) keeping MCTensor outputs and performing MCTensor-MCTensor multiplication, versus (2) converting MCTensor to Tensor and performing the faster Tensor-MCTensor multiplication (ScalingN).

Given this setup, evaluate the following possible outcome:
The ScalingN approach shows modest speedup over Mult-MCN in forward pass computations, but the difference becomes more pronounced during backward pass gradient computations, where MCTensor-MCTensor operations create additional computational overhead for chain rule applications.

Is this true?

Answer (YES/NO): NO